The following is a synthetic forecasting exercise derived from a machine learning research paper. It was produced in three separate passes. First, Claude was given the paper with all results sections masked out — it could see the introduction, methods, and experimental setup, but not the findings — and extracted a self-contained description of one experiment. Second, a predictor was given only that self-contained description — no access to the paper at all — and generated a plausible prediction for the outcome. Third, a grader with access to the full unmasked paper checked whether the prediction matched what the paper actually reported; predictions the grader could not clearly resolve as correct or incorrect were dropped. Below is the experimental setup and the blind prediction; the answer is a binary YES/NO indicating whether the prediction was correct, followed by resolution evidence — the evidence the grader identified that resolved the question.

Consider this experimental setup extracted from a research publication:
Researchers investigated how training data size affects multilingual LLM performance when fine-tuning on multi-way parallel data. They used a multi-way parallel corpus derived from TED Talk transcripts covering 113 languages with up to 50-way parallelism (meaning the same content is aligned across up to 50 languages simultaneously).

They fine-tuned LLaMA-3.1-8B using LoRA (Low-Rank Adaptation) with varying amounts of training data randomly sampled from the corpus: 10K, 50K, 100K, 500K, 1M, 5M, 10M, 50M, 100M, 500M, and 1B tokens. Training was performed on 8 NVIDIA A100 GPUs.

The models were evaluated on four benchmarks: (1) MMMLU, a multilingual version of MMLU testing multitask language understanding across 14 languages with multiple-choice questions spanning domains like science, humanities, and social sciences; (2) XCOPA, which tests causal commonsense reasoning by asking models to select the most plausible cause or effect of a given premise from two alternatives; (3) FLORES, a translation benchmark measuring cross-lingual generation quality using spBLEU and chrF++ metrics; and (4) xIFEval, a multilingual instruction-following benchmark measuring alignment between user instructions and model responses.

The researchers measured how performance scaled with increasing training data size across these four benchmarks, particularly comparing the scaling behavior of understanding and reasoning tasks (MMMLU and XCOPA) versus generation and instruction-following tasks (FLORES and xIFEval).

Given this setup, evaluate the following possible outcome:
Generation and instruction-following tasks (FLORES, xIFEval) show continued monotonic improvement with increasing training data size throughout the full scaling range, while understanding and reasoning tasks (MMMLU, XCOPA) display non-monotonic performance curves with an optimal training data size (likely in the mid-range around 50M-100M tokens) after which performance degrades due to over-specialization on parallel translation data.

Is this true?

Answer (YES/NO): NO